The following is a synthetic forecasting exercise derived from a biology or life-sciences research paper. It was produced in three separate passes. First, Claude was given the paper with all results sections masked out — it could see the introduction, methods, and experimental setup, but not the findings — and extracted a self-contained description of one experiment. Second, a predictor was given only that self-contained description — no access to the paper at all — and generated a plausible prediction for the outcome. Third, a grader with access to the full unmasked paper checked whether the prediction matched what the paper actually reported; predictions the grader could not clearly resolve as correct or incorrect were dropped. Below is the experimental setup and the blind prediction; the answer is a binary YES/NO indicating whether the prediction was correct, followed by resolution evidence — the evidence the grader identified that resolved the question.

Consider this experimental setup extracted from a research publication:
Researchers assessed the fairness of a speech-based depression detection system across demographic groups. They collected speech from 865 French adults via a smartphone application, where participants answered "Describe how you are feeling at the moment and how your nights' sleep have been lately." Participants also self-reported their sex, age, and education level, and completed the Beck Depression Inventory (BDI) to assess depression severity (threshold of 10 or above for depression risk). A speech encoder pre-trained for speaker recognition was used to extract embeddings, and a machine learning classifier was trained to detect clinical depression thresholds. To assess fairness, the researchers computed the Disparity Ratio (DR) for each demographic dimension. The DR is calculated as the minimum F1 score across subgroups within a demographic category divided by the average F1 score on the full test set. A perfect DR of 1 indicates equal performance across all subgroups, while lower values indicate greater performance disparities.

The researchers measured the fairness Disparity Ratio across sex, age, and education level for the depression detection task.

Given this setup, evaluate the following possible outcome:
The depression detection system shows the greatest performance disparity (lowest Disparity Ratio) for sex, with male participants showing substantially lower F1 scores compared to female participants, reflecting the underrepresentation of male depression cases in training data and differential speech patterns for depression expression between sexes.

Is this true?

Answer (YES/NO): NO